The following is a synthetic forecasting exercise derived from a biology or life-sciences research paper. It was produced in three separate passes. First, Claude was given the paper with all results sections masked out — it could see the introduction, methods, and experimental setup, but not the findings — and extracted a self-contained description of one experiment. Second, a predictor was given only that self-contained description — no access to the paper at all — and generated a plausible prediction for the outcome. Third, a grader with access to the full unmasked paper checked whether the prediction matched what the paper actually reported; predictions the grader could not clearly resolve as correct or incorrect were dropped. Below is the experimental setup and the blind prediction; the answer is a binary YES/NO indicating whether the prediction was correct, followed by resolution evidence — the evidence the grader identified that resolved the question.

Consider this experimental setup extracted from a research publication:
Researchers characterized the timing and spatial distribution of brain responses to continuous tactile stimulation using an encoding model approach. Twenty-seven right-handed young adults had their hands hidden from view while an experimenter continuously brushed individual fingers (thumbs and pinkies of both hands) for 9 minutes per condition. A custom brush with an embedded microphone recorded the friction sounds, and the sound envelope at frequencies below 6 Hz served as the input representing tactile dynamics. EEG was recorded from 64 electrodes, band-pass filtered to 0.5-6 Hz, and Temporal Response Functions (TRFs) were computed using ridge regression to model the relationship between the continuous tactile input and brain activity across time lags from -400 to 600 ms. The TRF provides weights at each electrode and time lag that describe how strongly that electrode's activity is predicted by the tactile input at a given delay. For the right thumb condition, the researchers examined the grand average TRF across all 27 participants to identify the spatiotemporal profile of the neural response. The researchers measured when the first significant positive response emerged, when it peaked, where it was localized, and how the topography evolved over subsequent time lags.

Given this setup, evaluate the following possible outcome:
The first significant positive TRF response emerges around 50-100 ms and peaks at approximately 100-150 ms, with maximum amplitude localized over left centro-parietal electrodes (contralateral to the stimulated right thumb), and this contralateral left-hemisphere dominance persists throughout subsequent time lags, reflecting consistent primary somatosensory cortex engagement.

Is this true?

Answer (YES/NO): NO